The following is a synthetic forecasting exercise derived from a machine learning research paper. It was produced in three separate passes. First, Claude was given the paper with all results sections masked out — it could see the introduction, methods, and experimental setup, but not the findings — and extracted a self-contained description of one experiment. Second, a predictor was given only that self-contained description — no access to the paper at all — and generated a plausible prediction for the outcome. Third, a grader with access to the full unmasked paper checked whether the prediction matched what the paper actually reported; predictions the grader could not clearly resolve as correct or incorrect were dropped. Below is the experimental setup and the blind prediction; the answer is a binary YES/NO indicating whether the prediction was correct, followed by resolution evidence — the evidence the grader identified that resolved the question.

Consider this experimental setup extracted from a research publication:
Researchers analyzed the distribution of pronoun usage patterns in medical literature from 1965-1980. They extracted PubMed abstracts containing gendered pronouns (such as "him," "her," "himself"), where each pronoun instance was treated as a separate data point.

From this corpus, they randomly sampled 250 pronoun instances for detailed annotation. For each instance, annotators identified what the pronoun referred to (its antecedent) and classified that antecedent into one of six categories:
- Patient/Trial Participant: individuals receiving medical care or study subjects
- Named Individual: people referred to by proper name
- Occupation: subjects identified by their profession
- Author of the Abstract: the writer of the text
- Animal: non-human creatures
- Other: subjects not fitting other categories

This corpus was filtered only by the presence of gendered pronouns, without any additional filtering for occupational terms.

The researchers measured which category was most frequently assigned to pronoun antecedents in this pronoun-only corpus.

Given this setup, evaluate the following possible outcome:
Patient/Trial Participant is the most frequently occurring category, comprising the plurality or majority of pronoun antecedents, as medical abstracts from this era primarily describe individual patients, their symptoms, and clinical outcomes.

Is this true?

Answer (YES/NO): NO